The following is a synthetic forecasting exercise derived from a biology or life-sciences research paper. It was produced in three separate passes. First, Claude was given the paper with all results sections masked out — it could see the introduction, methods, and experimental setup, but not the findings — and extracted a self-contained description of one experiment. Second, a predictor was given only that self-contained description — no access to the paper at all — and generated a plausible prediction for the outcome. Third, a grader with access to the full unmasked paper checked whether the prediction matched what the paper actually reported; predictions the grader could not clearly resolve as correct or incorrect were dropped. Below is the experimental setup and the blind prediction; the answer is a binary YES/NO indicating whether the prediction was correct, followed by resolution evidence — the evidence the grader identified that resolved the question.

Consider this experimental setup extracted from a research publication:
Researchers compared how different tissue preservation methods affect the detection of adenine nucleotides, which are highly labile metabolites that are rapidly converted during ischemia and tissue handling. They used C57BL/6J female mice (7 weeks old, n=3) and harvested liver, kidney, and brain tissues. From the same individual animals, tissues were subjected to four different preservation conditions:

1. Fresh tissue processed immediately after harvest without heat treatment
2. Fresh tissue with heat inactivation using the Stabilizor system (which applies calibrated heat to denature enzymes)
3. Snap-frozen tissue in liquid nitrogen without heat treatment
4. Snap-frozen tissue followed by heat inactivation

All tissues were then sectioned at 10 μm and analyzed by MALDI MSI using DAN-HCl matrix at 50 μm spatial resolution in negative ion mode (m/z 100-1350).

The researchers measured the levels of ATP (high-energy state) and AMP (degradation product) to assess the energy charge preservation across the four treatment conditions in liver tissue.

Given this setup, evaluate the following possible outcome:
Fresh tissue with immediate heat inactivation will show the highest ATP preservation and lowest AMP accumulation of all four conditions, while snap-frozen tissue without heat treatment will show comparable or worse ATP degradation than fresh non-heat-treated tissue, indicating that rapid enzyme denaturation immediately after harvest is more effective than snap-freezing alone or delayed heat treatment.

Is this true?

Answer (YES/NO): NO